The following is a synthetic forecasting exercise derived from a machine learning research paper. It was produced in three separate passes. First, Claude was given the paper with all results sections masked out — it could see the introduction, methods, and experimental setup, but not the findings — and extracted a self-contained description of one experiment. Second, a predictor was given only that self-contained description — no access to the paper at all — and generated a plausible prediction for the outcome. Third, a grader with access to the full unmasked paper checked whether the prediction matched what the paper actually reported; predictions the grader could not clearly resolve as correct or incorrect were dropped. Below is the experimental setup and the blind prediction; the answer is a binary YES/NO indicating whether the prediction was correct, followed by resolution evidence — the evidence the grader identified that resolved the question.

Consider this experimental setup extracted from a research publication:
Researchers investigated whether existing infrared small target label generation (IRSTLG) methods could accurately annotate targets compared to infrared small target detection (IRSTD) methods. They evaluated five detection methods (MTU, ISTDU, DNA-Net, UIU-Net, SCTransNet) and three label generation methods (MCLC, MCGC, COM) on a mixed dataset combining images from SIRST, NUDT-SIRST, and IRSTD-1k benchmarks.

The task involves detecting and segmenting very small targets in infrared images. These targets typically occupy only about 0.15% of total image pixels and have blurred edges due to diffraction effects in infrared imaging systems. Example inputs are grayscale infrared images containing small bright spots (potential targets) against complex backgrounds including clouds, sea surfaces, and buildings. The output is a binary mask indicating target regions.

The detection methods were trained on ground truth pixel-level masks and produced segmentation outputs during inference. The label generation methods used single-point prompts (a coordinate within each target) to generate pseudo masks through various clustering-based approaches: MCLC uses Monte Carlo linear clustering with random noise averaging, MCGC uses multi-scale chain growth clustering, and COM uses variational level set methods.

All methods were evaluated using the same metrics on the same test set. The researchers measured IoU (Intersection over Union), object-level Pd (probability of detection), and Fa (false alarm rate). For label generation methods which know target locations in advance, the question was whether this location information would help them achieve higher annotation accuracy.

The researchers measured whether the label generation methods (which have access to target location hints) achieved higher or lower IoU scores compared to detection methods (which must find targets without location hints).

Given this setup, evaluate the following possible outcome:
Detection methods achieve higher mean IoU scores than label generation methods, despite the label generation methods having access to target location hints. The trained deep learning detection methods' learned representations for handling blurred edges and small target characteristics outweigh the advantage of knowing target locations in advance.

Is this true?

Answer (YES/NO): YES